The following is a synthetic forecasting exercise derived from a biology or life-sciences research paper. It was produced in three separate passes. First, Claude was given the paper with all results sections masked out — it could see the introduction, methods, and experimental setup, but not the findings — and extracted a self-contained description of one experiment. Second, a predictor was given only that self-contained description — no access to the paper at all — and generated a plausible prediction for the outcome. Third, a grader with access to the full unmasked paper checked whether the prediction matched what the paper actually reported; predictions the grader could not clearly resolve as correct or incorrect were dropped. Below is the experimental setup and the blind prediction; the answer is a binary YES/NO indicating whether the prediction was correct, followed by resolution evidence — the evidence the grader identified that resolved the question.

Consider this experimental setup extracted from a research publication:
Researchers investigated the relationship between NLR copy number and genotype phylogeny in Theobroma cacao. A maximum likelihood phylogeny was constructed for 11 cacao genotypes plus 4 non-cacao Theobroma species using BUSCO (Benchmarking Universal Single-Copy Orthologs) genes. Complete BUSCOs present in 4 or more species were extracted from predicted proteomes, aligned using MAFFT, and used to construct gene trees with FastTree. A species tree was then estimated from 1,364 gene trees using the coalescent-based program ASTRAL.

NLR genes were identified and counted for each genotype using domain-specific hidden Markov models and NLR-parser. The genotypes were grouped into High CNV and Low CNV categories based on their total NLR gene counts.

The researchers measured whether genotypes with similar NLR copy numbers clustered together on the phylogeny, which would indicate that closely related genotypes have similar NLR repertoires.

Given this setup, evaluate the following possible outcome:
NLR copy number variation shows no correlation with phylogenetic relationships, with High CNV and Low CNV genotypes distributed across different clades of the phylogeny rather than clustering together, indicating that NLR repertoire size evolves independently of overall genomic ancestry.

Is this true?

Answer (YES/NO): YES